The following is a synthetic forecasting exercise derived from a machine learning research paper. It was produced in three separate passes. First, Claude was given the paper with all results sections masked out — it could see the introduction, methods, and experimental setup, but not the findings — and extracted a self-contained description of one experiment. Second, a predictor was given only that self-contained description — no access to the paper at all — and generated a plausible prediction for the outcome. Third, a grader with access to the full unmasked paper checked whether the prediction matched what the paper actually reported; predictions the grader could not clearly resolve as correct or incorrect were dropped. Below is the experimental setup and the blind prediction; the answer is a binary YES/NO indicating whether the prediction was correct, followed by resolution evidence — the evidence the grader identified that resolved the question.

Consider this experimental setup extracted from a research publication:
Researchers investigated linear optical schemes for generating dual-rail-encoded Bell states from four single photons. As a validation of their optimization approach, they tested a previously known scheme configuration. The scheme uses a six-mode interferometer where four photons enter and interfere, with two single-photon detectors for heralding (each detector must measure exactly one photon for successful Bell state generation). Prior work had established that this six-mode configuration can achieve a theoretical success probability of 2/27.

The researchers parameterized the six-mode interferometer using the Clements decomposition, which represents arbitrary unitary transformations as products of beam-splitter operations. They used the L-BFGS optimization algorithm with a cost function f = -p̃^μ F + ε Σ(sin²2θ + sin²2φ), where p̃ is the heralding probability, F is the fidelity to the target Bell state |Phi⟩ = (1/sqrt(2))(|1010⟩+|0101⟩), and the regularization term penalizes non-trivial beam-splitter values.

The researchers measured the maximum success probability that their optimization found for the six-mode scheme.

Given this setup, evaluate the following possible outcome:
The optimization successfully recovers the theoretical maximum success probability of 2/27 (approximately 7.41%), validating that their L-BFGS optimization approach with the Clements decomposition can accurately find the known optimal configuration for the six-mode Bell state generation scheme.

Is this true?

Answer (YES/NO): YES